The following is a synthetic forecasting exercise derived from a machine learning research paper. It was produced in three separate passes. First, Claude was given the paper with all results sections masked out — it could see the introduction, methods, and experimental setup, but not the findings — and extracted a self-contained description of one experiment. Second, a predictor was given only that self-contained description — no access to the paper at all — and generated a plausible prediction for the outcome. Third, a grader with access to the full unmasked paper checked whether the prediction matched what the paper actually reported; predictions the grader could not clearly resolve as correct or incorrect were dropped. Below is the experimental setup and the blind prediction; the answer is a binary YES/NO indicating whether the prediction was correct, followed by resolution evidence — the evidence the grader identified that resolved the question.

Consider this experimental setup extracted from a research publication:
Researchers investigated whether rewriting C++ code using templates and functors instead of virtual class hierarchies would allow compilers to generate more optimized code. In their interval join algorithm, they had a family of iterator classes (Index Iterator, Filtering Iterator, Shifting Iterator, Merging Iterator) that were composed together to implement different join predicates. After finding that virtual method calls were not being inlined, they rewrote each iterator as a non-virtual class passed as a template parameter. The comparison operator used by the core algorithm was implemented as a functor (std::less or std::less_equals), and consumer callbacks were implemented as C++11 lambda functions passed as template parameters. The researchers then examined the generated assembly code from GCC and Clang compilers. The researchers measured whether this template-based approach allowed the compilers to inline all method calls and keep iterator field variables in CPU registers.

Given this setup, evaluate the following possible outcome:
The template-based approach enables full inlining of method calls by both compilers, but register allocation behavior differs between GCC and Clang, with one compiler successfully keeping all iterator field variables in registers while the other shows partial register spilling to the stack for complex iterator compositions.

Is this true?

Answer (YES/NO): NO